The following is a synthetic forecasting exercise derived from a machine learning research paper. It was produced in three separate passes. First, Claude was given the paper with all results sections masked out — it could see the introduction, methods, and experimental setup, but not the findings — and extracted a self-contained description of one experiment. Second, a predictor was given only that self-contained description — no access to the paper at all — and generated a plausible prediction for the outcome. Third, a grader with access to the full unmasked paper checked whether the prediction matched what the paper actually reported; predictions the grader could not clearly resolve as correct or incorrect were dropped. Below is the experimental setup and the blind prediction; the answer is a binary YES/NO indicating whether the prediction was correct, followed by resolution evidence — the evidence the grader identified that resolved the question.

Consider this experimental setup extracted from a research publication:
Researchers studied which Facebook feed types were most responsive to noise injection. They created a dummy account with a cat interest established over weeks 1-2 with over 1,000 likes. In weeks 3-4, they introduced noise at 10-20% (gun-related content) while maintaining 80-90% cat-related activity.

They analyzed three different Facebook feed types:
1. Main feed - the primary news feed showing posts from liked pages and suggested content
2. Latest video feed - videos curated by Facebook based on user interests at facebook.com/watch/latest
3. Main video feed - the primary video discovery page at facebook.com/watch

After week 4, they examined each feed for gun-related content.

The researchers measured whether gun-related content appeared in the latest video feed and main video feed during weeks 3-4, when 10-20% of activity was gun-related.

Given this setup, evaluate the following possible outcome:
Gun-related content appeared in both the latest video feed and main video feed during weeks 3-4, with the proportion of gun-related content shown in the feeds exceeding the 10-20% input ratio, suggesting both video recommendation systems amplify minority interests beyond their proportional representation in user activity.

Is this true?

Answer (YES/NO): NO